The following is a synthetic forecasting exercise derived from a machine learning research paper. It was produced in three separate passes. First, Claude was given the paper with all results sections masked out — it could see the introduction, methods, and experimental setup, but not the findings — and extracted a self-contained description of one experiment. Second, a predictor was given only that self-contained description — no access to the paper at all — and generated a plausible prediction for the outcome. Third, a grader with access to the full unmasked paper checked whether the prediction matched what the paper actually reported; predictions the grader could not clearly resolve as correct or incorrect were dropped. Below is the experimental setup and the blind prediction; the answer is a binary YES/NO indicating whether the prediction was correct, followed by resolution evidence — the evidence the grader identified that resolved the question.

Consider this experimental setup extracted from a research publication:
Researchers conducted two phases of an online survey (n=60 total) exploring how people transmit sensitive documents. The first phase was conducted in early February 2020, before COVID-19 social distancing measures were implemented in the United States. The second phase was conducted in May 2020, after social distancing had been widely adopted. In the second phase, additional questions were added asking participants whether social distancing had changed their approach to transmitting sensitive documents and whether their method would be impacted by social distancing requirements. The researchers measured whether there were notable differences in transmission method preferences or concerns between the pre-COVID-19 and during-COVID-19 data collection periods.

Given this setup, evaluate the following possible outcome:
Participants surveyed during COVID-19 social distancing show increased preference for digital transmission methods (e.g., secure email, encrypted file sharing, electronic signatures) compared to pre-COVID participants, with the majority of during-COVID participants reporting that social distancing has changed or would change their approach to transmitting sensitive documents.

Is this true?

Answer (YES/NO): NO